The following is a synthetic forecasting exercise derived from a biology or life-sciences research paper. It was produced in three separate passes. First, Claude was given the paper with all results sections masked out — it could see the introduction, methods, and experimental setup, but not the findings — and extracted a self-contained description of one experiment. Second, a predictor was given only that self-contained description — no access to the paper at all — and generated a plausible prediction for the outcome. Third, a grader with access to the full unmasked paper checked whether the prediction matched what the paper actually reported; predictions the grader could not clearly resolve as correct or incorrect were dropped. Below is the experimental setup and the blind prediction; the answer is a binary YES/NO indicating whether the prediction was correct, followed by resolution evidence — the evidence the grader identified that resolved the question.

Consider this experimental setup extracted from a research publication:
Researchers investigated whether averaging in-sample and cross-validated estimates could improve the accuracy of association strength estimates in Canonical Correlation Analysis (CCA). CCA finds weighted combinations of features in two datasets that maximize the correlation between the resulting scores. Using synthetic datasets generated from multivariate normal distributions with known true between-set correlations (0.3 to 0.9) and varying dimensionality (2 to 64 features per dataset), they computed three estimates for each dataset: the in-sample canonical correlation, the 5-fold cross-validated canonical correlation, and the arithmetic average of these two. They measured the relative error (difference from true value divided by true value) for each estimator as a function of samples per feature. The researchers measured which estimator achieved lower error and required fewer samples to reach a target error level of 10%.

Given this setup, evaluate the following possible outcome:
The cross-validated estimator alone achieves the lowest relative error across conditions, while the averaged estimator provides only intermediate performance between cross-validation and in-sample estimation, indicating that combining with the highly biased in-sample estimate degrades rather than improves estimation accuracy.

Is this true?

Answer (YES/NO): NO